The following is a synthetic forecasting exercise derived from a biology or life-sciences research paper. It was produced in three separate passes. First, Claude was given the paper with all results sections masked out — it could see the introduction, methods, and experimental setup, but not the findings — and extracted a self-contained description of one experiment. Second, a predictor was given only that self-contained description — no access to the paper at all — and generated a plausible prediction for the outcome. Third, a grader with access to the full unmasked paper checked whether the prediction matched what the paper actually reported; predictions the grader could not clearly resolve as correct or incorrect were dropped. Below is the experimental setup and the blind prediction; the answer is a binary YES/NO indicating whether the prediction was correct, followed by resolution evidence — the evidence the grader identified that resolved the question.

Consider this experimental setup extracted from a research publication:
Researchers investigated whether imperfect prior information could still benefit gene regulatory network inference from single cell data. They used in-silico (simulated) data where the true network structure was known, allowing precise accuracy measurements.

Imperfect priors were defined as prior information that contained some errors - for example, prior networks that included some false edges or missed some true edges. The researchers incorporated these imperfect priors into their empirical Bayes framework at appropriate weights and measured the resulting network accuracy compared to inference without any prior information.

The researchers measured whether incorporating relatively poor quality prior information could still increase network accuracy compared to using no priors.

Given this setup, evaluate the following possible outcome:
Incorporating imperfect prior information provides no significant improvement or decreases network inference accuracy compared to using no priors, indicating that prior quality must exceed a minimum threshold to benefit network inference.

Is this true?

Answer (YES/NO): NO